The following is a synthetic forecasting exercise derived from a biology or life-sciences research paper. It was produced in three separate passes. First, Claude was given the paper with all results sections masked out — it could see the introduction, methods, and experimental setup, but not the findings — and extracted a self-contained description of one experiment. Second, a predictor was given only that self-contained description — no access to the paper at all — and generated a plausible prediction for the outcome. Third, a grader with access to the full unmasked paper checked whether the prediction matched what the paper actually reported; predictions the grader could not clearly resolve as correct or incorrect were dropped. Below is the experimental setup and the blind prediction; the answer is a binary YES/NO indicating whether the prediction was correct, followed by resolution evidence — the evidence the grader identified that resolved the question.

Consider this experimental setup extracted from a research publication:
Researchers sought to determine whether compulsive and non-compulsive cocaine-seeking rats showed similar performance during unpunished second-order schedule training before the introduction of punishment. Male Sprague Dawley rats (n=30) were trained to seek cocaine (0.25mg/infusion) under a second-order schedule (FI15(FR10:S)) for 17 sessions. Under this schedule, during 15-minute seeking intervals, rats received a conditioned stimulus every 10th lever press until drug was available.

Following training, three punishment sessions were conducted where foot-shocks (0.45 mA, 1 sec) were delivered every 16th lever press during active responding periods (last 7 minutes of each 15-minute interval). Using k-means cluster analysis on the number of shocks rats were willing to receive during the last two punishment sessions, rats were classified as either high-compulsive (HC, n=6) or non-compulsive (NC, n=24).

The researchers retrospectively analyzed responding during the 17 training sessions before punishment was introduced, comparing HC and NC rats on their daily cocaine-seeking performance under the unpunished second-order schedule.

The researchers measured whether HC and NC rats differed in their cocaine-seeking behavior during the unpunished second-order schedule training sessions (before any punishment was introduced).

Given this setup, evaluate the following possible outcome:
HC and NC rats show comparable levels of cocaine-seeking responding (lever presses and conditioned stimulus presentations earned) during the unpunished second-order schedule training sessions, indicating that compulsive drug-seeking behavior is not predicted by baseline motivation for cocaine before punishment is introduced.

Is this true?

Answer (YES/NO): YES